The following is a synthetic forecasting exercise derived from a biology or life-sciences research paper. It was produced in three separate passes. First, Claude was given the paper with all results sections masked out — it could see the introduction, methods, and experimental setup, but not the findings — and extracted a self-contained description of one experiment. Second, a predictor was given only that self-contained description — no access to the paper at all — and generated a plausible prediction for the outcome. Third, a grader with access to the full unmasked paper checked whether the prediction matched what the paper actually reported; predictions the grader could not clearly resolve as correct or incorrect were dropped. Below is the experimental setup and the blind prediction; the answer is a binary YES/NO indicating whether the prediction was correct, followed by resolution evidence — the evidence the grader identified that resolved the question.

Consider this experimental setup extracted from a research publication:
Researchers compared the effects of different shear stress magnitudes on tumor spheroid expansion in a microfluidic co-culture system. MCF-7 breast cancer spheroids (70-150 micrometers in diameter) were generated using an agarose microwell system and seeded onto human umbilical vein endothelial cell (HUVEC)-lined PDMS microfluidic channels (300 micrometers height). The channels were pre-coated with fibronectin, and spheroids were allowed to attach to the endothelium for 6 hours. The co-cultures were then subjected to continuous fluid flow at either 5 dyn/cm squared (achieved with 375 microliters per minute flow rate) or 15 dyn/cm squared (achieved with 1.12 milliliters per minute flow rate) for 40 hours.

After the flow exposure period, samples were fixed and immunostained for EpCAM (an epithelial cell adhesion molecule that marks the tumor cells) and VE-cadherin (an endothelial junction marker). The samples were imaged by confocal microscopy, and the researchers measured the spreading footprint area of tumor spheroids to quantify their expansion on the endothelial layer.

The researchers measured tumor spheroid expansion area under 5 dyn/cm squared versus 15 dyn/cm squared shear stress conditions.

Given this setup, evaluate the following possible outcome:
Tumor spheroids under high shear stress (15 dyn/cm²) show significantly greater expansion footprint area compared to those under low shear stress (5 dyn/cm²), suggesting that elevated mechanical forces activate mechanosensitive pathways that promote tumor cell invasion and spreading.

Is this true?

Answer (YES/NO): NO